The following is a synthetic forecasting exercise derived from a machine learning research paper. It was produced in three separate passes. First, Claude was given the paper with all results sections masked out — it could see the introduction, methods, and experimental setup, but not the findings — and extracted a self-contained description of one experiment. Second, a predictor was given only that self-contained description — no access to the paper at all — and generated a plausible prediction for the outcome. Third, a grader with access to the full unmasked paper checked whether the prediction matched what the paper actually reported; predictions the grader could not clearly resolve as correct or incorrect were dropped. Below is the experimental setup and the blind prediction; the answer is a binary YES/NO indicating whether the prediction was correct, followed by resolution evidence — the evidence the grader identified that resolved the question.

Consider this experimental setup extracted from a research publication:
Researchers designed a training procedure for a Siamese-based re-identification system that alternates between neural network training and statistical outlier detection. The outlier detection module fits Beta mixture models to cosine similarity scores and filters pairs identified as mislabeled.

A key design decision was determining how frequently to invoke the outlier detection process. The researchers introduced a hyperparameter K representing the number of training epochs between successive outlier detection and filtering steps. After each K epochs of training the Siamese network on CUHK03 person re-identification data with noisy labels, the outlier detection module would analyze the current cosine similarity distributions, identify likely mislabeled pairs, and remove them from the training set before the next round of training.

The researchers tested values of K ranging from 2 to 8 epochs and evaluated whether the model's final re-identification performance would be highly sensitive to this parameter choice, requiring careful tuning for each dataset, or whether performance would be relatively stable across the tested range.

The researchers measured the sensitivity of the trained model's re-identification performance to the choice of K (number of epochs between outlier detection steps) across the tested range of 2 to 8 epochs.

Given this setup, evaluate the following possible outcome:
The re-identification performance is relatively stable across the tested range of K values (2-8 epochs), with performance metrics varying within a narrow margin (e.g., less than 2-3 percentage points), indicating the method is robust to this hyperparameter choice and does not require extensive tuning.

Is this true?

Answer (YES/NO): YES